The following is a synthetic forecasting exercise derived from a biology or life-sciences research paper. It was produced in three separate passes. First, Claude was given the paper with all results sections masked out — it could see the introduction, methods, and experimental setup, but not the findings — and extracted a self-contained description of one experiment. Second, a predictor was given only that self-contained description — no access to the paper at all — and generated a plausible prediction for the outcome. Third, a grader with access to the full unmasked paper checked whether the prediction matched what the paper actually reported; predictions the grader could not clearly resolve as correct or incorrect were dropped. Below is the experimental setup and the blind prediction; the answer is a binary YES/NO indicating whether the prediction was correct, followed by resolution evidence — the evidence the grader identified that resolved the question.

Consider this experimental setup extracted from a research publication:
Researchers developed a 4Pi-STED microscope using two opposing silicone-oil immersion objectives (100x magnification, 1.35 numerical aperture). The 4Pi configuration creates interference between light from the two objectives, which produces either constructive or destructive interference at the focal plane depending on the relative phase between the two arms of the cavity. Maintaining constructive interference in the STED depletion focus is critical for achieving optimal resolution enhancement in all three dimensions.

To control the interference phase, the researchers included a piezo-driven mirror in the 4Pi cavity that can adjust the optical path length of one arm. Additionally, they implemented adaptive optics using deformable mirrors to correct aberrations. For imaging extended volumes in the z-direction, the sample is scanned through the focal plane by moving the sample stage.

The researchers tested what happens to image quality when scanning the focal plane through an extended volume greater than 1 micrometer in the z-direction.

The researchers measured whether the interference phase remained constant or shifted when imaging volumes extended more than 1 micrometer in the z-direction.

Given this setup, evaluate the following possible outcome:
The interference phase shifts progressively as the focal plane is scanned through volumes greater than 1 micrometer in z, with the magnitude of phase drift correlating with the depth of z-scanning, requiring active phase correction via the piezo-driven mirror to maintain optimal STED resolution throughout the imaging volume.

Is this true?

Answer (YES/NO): YES